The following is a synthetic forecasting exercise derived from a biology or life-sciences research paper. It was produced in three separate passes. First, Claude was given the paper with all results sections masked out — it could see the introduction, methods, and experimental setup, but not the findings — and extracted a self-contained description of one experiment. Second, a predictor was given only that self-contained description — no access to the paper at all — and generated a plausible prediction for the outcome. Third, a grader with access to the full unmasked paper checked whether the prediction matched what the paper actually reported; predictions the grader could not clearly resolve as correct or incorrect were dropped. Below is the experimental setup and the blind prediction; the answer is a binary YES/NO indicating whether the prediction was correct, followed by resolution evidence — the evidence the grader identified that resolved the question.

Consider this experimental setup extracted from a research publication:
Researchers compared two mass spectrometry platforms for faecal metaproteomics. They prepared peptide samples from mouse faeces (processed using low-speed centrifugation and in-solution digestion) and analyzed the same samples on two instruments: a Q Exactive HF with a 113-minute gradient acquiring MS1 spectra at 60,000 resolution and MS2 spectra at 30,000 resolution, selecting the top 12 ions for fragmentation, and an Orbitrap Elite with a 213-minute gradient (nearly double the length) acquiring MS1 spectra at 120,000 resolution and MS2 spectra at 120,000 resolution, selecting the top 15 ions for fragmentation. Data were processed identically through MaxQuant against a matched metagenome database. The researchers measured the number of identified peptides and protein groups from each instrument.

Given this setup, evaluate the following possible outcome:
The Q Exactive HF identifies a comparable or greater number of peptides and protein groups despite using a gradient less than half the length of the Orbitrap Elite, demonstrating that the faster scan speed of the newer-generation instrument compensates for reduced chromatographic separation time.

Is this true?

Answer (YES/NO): YES